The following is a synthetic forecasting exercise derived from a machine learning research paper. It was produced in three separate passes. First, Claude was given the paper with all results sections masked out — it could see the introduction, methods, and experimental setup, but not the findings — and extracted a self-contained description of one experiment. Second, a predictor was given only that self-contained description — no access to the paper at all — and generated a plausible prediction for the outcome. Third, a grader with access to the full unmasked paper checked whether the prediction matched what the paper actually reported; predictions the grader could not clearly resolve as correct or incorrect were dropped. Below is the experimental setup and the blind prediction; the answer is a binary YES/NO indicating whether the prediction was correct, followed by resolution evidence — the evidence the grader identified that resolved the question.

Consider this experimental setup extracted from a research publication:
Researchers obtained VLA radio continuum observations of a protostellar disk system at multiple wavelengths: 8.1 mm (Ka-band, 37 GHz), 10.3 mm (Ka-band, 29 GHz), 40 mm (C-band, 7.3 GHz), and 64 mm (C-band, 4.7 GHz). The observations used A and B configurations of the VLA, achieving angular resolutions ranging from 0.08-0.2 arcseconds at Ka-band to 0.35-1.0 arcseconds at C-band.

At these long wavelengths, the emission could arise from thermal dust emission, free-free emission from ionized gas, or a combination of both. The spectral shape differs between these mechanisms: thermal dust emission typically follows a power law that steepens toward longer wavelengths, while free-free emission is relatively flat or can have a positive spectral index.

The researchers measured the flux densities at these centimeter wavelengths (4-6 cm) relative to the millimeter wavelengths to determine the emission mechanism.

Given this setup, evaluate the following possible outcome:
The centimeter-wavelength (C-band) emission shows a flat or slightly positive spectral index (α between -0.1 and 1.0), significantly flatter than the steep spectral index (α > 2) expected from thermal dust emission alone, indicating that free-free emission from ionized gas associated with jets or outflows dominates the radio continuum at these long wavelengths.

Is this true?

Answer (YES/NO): YES